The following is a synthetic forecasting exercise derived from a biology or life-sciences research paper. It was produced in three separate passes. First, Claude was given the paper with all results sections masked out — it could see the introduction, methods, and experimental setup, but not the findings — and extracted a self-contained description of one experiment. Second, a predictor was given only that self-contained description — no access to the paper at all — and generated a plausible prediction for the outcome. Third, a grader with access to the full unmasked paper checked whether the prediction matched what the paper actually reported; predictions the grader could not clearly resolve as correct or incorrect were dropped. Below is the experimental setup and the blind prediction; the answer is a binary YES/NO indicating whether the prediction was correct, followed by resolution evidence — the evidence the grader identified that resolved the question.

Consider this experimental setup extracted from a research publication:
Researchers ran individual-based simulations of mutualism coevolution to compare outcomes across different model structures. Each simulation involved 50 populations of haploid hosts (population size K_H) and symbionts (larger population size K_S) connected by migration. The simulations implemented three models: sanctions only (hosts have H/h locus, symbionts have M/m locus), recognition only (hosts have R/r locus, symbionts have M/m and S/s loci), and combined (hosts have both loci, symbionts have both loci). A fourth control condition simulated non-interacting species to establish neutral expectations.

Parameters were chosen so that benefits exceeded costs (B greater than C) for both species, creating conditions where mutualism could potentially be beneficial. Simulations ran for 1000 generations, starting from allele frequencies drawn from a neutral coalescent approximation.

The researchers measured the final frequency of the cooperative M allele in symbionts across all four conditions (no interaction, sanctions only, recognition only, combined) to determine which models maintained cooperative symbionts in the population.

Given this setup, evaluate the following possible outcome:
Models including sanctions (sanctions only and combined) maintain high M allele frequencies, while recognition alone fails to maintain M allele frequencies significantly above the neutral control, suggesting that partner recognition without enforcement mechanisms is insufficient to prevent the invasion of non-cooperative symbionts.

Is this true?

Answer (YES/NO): YES